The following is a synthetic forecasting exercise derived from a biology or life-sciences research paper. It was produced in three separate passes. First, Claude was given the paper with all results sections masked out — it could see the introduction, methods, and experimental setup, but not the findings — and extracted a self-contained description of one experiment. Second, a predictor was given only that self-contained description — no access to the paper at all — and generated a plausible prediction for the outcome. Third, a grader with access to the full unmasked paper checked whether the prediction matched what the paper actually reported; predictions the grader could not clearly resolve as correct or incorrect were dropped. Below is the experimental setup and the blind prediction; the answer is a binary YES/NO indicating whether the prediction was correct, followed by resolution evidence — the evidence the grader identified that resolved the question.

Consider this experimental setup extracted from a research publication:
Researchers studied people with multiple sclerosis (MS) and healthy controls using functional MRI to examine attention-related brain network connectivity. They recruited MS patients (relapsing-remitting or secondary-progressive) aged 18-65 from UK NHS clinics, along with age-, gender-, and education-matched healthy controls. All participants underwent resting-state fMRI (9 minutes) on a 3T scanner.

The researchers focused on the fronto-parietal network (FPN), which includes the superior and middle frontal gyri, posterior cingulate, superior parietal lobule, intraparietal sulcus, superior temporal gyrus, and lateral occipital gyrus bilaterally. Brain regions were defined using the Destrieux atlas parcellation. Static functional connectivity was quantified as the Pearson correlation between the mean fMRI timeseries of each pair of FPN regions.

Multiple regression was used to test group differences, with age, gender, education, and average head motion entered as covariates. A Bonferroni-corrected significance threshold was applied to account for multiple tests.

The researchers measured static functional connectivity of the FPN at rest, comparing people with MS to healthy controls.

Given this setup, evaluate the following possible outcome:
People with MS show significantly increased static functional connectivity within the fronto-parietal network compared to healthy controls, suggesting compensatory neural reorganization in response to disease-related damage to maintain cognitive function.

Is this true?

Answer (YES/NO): NO